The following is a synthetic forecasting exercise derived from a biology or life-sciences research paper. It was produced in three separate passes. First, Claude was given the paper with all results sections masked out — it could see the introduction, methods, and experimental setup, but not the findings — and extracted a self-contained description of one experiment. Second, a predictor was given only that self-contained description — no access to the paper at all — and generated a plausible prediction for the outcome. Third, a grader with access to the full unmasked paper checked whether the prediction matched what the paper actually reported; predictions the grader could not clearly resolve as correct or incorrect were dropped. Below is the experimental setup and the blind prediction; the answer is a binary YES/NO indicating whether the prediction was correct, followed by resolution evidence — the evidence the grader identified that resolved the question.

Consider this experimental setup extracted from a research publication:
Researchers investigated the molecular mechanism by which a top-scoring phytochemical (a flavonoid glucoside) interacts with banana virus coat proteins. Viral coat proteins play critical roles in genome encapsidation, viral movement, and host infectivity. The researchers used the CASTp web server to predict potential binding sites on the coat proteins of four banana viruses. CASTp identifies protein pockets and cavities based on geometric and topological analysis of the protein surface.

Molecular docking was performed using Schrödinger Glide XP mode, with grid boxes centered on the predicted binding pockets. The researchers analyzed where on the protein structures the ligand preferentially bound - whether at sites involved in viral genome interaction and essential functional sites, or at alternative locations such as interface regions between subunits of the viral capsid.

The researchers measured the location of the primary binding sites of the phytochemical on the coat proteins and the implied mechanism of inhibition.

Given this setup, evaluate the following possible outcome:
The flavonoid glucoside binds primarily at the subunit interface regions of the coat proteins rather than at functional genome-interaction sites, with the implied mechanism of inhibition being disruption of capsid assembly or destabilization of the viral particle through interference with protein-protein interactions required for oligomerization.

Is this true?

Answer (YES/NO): NO